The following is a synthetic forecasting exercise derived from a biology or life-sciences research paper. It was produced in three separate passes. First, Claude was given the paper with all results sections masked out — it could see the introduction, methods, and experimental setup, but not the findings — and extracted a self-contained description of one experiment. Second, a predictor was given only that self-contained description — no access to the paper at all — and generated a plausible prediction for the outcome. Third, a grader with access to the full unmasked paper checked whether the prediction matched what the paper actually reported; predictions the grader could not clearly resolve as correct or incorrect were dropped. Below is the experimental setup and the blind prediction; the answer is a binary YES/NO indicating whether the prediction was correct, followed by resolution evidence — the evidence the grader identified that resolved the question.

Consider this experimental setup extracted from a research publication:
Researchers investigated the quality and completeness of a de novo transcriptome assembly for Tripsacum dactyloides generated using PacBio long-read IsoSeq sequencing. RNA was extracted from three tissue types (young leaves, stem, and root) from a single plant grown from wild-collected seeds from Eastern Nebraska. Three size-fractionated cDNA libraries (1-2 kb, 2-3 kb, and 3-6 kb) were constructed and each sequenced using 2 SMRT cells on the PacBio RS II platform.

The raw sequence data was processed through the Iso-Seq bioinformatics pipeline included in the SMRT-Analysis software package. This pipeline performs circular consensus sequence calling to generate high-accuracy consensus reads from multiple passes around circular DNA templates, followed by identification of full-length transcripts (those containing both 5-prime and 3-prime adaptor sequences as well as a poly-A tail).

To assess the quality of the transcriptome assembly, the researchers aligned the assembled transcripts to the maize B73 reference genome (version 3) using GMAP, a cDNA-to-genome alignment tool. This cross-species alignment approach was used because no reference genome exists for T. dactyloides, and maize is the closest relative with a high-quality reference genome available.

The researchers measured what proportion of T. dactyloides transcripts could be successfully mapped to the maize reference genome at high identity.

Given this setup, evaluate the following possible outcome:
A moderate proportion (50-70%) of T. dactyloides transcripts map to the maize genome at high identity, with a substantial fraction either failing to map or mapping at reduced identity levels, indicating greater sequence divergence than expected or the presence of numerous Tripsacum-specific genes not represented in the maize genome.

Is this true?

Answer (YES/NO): NO